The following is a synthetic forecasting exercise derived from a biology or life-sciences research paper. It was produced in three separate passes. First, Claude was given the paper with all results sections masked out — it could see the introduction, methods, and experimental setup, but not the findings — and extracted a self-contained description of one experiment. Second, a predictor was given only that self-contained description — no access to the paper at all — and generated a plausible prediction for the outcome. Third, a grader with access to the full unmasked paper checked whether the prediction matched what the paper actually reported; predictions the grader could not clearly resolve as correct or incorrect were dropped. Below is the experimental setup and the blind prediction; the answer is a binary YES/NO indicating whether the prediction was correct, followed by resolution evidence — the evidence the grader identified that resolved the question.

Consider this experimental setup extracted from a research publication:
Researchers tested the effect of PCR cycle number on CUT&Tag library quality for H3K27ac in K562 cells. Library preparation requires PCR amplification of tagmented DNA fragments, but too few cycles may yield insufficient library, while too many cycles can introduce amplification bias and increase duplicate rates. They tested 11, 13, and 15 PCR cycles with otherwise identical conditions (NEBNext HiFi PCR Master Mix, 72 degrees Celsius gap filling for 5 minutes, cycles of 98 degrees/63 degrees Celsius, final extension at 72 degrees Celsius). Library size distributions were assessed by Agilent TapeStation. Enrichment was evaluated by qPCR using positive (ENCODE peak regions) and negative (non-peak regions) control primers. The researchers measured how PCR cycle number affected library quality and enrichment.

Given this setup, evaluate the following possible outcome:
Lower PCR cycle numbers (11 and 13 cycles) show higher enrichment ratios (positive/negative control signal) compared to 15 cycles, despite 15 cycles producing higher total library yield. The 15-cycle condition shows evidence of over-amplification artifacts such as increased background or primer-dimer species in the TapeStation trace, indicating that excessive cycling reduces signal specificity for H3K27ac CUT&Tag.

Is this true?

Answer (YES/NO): NO